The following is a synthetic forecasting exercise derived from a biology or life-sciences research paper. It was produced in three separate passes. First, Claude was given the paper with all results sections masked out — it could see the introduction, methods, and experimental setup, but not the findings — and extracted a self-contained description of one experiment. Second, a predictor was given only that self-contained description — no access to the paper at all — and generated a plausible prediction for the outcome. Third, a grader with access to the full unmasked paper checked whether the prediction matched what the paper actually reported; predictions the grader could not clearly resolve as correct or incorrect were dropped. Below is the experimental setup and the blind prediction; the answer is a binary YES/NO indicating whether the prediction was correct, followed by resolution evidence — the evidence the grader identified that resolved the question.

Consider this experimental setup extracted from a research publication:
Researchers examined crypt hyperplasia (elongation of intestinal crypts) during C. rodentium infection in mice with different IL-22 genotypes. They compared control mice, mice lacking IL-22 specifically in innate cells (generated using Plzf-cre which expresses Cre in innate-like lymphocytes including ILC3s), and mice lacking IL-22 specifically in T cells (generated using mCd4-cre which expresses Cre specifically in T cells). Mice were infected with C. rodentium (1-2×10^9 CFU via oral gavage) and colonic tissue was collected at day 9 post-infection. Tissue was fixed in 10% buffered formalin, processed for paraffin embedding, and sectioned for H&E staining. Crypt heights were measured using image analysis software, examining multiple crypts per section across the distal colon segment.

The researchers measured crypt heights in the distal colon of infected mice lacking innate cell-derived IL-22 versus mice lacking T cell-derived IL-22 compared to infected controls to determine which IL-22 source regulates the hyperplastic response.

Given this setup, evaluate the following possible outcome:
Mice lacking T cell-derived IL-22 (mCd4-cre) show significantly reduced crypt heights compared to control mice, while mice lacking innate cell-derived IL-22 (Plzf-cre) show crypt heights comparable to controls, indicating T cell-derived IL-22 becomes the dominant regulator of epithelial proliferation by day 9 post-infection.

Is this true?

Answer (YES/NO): NO